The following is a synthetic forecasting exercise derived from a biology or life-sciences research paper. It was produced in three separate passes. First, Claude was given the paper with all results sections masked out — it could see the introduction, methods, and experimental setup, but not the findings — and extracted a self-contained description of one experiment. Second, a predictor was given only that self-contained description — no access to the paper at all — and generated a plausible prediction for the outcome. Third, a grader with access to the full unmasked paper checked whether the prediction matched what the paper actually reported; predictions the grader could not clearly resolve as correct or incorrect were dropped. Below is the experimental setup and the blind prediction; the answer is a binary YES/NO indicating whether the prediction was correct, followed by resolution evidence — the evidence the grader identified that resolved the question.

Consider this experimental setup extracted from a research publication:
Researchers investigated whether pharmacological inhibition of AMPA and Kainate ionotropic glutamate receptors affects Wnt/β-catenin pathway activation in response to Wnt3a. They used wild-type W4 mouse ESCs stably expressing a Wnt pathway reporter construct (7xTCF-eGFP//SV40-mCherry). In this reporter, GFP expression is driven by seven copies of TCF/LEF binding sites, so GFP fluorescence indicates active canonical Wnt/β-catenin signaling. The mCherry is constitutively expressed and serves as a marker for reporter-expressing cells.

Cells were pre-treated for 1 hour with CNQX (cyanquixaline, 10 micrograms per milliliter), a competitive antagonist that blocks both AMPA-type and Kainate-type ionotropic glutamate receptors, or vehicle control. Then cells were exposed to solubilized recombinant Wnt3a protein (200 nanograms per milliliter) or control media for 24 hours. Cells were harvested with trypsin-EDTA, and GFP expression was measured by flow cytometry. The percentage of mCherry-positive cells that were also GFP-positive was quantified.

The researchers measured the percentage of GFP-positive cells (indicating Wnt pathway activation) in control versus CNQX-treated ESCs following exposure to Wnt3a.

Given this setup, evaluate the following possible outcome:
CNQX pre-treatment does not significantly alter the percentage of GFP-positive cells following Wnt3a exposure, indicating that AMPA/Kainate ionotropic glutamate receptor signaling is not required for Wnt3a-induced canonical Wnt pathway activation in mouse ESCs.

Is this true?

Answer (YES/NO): YES